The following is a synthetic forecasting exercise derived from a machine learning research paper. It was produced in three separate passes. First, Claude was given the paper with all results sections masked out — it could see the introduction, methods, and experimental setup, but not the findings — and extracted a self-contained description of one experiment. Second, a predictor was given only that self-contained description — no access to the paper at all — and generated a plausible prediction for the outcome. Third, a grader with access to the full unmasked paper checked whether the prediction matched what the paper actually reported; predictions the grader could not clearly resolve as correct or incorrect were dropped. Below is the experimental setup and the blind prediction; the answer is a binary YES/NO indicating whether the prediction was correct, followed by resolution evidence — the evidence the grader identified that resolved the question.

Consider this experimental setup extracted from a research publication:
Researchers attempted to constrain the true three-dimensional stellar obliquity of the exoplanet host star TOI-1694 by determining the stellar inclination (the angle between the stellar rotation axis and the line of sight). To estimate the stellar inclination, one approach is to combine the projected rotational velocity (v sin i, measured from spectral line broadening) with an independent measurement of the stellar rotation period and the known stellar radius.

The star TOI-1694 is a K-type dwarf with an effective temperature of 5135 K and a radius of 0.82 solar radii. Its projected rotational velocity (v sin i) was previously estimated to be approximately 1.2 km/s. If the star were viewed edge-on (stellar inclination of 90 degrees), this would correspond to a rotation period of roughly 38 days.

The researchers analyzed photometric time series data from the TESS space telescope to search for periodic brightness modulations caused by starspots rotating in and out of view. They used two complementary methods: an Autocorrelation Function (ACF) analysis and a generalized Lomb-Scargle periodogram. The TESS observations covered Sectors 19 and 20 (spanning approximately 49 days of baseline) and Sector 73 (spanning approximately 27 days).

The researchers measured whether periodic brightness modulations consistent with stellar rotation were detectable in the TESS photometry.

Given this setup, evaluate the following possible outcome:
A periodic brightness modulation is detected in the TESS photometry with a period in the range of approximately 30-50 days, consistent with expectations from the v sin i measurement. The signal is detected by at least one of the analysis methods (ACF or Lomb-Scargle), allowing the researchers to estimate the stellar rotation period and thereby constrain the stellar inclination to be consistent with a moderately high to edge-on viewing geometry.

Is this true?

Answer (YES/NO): NO